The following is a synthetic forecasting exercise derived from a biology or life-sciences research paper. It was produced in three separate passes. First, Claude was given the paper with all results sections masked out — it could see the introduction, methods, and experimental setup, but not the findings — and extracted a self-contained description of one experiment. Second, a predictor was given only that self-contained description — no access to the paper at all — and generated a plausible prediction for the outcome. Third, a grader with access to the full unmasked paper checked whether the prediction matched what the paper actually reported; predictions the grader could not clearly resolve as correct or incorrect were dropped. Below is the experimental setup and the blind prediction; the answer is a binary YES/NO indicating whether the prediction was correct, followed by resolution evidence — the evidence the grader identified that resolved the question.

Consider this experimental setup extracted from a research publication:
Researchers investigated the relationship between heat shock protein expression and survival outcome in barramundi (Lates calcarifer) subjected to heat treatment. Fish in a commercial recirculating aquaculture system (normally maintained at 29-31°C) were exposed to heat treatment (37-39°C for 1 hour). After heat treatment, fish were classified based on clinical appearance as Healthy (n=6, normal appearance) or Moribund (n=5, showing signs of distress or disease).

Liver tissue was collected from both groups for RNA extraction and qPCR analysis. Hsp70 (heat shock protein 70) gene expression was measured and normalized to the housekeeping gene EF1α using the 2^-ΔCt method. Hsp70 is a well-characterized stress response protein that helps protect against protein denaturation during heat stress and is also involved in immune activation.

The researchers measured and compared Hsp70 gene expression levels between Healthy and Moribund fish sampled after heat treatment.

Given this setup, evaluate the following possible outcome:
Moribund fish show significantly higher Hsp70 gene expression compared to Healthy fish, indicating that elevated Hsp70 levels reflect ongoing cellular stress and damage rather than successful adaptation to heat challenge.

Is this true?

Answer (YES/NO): YES